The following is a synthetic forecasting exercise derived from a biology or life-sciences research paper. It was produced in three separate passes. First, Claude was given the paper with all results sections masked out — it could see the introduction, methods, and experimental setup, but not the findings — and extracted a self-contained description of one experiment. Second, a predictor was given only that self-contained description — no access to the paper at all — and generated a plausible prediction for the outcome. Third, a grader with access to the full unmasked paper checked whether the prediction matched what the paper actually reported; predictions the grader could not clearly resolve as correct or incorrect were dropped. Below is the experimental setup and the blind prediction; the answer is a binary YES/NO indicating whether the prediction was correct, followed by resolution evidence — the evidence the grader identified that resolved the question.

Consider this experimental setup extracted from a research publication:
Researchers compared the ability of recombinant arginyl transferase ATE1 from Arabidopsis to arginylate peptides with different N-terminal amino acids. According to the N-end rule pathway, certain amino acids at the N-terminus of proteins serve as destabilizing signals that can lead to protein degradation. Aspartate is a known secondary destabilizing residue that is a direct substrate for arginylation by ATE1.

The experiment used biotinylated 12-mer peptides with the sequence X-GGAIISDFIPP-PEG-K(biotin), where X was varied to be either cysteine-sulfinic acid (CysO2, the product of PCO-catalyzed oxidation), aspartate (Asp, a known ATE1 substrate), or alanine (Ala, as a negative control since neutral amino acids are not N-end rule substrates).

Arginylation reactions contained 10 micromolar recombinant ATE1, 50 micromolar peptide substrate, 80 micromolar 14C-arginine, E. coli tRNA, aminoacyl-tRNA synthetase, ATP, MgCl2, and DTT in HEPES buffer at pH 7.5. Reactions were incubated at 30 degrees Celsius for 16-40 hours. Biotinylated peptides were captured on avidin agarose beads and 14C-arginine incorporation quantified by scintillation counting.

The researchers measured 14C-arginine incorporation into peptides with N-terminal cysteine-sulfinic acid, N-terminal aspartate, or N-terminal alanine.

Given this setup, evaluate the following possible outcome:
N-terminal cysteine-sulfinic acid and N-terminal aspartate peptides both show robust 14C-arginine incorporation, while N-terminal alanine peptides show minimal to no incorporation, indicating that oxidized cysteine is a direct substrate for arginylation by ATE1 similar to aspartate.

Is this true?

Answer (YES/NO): YES